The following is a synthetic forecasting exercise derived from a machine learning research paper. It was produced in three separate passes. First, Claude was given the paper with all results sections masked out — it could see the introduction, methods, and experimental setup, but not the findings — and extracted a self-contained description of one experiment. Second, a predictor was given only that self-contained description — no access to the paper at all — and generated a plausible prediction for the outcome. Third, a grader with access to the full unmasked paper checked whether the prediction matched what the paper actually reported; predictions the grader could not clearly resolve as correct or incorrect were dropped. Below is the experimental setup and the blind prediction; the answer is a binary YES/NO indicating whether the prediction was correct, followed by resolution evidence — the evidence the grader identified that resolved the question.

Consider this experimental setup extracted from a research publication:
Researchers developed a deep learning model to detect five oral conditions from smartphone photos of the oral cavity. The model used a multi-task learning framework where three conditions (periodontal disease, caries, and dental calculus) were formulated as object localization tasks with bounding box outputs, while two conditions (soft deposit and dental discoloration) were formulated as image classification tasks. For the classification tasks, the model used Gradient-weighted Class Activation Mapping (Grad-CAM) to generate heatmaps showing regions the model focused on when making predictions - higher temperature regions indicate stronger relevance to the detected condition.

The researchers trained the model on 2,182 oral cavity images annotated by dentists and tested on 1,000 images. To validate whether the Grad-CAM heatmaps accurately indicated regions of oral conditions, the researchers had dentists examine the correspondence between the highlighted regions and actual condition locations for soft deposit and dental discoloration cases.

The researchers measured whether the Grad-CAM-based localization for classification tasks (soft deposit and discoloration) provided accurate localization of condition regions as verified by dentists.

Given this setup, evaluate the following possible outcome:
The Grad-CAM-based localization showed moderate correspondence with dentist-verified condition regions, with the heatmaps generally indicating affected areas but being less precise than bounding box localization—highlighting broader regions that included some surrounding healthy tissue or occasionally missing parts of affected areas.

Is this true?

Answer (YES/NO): NO